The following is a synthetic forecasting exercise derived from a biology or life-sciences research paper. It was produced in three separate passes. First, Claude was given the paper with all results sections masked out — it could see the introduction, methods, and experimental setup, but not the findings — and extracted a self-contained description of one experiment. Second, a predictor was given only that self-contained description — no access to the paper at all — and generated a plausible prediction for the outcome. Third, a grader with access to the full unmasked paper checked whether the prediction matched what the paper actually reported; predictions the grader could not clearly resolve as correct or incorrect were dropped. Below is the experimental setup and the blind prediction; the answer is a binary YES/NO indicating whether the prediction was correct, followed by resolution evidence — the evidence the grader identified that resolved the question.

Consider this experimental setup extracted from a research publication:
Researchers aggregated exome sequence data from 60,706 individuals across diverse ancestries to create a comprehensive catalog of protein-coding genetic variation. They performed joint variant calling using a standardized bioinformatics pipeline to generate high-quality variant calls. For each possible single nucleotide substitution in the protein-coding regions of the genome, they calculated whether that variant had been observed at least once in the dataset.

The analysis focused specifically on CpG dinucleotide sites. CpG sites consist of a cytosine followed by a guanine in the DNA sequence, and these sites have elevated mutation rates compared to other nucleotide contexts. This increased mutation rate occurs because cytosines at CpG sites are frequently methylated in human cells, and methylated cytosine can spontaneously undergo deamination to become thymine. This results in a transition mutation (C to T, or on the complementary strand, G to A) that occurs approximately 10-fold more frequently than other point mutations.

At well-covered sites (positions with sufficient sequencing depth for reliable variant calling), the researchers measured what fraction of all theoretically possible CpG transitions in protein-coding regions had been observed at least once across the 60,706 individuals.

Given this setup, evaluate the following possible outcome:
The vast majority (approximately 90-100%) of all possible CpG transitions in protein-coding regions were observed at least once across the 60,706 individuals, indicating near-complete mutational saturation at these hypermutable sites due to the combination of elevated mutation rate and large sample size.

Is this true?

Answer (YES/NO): NO